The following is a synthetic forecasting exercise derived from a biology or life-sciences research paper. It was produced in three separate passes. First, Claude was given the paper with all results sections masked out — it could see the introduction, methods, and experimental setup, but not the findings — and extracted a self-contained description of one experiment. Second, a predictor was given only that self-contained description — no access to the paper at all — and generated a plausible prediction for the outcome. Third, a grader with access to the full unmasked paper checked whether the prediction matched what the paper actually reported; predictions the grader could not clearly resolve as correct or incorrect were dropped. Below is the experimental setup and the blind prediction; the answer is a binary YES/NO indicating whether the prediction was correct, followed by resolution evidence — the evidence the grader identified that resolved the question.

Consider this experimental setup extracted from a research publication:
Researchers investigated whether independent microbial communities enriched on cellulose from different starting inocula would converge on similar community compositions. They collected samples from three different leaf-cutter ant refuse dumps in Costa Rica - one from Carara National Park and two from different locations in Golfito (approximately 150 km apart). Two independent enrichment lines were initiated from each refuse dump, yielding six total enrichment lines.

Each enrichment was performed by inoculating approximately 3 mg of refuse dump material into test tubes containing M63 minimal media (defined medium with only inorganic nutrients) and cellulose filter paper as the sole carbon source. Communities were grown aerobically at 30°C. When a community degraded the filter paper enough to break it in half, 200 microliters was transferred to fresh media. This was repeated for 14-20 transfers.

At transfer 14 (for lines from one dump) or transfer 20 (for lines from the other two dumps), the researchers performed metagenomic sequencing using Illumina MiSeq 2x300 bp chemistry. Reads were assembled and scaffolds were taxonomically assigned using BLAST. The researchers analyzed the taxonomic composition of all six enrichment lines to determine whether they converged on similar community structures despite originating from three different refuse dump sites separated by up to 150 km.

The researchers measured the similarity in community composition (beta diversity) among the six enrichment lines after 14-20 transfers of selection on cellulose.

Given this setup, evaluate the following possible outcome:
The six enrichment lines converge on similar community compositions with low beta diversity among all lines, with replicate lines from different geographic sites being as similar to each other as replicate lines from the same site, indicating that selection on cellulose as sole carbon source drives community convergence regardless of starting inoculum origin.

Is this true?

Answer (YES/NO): NO